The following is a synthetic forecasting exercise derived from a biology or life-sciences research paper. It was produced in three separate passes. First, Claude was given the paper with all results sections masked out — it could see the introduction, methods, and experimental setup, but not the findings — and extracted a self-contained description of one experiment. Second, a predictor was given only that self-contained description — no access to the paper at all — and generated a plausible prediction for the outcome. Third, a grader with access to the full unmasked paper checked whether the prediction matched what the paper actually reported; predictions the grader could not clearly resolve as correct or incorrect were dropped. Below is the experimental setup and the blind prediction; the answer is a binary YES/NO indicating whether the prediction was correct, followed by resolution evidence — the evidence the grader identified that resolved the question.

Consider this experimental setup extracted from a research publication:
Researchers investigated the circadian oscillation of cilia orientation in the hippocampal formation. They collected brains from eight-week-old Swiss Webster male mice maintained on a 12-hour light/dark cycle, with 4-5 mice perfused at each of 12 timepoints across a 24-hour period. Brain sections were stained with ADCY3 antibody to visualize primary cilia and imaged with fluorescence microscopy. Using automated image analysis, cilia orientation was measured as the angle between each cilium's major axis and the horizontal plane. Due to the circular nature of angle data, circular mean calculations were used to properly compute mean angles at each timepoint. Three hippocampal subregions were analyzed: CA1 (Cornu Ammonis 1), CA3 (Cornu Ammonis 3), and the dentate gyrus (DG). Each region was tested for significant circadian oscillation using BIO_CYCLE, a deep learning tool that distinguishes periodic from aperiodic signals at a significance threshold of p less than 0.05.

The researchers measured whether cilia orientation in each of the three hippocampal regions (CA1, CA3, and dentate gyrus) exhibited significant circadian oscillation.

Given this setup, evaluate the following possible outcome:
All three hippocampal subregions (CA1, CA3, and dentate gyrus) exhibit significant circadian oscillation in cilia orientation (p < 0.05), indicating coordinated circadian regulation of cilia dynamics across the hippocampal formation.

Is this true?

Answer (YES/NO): NO